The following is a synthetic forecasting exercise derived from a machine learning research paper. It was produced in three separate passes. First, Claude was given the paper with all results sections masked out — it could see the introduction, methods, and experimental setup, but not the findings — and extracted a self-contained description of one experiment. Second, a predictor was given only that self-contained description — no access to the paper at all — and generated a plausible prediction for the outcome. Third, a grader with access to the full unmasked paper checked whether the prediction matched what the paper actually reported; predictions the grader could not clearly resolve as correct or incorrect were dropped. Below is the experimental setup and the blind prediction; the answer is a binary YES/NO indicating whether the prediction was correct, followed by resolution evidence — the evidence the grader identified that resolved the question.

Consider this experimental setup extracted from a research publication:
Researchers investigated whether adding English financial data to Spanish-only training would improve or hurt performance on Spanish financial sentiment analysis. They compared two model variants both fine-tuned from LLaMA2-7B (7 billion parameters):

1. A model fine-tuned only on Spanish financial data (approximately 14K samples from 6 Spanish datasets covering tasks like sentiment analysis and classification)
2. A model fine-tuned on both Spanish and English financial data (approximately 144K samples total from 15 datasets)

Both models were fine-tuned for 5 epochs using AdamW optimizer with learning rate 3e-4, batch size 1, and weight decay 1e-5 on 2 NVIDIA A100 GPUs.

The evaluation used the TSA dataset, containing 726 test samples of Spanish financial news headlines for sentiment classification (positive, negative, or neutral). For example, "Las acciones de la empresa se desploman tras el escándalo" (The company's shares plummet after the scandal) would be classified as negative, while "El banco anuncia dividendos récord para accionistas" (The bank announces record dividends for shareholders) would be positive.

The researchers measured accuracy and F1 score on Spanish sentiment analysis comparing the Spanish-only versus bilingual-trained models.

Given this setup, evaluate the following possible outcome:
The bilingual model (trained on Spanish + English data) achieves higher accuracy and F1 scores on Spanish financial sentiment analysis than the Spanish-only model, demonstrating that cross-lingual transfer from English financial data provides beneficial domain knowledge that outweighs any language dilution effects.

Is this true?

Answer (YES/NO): NO